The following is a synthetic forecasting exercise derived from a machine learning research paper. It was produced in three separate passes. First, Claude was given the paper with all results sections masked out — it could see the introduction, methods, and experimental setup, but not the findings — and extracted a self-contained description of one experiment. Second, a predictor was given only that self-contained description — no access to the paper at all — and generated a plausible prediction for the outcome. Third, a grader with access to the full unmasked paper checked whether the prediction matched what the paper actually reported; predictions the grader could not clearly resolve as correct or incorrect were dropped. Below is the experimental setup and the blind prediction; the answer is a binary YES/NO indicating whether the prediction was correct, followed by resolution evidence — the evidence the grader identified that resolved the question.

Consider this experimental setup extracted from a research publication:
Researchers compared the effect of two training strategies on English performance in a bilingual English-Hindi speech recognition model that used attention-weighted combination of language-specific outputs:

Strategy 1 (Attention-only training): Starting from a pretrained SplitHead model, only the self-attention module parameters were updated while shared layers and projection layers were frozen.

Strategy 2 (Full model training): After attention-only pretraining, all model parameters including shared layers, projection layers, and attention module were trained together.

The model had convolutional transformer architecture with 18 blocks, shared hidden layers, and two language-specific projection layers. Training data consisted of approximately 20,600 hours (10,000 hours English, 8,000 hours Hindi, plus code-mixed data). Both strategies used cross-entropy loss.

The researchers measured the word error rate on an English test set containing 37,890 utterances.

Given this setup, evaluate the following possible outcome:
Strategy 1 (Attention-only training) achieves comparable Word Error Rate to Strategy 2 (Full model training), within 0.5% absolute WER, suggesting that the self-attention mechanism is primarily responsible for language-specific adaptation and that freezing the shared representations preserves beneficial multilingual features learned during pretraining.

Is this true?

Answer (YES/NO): NO